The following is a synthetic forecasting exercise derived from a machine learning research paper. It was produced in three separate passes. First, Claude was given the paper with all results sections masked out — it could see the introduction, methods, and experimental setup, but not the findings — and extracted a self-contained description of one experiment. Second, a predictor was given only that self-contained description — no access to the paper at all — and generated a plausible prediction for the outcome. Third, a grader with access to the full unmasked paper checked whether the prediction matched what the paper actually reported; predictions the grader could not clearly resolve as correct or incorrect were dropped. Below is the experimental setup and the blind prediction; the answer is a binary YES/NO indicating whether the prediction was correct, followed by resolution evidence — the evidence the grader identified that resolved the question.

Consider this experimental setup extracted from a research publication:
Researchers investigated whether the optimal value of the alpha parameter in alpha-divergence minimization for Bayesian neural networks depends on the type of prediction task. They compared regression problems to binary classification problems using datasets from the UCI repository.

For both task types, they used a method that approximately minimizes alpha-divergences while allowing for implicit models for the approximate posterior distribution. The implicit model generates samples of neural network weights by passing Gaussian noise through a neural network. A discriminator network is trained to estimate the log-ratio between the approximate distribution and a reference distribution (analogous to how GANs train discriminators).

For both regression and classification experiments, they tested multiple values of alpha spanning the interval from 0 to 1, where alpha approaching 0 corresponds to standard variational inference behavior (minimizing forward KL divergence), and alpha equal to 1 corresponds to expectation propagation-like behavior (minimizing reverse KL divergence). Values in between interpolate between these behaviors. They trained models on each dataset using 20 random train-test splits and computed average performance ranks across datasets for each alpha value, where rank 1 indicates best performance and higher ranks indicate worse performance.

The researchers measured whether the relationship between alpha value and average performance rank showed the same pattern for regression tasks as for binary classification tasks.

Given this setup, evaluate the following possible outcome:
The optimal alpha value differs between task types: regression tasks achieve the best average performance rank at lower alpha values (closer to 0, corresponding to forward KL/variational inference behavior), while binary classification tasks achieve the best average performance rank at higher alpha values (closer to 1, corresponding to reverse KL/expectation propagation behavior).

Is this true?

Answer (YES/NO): NO